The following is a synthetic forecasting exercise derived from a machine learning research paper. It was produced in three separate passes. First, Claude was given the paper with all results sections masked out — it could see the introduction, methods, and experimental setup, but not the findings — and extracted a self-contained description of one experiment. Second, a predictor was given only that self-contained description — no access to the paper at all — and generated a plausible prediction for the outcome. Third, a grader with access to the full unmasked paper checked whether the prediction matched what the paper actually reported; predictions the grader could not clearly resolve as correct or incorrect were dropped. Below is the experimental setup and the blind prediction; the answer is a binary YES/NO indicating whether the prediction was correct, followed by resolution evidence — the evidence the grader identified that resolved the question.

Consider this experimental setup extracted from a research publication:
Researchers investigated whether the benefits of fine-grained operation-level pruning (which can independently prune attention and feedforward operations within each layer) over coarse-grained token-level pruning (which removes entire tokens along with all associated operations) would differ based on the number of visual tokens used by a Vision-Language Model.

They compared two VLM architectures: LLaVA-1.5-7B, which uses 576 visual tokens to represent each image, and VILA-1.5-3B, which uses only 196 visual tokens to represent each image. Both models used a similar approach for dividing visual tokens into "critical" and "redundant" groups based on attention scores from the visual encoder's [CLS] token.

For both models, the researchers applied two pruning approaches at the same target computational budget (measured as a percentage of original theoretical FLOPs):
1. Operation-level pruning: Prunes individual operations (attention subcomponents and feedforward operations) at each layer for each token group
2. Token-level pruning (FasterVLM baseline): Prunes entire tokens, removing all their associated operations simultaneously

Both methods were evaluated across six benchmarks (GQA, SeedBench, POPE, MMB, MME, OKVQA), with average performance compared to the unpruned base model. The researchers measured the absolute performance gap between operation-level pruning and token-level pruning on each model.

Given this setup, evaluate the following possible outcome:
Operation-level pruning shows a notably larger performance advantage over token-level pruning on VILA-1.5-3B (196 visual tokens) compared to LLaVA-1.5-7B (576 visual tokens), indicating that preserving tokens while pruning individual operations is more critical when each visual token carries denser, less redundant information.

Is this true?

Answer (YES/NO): YES